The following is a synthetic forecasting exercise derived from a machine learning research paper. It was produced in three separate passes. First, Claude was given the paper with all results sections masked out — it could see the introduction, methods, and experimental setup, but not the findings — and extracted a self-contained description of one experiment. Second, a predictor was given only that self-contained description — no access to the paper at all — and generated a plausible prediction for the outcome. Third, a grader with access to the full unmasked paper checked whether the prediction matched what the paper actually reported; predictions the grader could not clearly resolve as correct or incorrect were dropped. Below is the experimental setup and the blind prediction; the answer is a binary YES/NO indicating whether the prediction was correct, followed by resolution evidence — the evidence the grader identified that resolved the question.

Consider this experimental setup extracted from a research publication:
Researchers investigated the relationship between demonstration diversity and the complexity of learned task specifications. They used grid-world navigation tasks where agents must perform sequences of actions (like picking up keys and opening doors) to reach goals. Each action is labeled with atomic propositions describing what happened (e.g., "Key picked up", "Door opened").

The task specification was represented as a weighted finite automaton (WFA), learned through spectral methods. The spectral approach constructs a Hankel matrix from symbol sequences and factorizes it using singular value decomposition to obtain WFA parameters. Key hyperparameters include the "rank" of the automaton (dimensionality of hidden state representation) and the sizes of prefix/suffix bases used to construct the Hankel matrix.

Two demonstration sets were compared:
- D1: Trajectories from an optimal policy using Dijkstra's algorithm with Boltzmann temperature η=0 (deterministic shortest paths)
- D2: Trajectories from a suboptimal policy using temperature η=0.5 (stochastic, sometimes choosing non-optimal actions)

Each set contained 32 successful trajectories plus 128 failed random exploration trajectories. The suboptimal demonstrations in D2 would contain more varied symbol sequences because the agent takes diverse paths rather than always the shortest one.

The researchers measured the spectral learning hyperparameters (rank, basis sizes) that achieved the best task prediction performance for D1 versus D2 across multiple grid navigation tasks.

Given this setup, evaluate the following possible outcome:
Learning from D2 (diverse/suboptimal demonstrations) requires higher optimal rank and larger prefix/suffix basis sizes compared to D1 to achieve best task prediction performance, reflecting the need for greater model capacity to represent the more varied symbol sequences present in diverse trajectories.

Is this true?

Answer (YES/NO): YES